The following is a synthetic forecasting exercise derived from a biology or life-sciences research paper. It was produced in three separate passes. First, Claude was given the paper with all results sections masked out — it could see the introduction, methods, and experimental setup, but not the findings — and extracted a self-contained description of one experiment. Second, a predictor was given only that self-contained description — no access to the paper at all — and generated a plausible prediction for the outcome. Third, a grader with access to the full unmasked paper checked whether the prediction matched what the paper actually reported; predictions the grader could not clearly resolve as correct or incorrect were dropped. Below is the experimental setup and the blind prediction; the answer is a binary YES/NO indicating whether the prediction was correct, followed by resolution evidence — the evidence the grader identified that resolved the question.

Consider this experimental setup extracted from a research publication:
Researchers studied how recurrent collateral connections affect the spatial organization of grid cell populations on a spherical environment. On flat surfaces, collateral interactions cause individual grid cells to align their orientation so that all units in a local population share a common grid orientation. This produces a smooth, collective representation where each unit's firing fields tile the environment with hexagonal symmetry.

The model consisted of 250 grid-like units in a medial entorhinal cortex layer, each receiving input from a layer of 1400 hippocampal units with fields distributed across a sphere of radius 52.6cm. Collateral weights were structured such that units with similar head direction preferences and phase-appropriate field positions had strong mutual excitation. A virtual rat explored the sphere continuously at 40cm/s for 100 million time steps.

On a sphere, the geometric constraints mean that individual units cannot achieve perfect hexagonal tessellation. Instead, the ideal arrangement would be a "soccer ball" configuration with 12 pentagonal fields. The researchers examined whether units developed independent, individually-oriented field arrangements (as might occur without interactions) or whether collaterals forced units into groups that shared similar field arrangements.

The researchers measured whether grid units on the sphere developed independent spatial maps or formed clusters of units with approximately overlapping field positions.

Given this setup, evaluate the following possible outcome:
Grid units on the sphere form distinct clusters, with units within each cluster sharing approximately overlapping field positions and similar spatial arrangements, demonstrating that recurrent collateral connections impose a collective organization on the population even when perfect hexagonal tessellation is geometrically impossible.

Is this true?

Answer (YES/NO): YES